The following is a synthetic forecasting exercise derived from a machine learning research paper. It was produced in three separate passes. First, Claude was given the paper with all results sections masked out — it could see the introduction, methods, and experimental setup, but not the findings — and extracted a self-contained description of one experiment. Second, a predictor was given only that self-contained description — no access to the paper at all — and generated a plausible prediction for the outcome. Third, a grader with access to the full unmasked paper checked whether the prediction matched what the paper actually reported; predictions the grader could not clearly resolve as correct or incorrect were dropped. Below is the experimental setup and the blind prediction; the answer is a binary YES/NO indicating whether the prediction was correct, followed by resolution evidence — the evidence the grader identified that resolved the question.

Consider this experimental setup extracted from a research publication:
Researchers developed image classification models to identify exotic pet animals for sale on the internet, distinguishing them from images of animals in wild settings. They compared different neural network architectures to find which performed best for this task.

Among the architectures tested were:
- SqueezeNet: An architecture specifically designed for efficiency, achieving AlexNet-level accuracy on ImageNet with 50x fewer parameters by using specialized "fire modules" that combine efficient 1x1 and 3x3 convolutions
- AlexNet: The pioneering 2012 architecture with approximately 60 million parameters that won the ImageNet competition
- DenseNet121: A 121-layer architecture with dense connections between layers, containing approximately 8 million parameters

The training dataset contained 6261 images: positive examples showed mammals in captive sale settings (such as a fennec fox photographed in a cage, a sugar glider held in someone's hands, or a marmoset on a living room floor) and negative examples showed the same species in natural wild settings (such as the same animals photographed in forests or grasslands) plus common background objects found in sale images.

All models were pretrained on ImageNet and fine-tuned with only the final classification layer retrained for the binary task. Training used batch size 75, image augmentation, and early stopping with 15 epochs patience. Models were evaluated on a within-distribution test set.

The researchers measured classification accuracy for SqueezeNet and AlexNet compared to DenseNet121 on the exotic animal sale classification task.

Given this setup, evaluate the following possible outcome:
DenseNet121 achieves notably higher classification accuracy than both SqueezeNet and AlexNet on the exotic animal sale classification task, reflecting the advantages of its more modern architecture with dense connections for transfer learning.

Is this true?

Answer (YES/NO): NO